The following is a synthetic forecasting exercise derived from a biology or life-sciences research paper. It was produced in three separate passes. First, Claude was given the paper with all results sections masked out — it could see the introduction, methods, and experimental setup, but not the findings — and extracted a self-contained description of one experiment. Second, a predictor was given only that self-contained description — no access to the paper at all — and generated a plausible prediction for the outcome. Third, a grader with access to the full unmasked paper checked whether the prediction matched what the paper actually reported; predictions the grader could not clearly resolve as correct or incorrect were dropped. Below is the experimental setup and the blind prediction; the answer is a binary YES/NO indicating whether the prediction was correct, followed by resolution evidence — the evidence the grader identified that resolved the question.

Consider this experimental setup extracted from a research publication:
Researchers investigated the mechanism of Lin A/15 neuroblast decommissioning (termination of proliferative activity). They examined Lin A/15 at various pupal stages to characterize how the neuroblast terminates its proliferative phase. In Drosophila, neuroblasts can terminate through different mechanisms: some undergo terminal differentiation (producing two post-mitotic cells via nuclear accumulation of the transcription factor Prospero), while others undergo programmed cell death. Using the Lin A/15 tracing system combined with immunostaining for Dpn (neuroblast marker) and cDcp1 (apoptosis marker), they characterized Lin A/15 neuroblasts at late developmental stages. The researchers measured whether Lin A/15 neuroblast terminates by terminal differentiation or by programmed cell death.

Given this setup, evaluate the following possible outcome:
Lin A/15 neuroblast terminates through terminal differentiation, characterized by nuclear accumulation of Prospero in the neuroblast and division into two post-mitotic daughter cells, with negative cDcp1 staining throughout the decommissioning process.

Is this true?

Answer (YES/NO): NO